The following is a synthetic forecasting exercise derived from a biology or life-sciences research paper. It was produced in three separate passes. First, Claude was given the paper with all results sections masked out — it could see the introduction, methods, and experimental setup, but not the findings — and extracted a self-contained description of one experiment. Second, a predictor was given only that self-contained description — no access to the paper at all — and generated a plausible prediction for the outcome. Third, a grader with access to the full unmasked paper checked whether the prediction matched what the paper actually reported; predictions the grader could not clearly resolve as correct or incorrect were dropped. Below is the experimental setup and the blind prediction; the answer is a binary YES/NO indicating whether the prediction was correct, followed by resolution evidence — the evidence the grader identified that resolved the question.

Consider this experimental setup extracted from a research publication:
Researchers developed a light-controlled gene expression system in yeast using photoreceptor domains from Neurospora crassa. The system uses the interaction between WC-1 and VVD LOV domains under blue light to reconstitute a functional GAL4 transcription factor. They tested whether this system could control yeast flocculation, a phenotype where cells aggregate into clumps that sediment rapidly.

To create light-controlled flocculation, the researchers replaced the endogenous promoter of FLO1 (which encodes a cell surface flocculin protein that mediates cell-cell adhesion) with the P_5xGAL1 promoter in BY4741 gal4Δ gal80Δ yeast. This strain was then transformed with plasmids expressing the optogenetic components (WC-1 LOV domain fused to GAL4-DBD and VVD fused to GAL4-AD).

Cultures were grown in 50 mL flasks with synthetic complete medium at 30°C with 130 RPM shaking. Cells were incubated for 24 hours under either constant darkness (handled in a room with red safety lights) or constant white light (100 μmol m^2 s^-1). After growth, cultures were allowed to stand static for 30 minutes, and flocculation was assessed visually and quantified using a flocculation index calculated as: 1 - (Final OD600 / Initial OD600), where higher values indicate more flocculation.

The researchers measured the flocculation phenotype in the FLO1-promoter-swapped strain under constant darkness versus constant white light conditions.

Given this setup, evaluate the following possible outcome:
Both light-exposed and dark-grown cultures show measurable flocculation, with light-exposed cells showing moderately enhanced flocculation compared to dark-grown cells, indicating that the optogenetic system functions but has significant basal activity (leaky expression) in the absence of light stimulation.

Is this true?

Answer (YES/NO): NO